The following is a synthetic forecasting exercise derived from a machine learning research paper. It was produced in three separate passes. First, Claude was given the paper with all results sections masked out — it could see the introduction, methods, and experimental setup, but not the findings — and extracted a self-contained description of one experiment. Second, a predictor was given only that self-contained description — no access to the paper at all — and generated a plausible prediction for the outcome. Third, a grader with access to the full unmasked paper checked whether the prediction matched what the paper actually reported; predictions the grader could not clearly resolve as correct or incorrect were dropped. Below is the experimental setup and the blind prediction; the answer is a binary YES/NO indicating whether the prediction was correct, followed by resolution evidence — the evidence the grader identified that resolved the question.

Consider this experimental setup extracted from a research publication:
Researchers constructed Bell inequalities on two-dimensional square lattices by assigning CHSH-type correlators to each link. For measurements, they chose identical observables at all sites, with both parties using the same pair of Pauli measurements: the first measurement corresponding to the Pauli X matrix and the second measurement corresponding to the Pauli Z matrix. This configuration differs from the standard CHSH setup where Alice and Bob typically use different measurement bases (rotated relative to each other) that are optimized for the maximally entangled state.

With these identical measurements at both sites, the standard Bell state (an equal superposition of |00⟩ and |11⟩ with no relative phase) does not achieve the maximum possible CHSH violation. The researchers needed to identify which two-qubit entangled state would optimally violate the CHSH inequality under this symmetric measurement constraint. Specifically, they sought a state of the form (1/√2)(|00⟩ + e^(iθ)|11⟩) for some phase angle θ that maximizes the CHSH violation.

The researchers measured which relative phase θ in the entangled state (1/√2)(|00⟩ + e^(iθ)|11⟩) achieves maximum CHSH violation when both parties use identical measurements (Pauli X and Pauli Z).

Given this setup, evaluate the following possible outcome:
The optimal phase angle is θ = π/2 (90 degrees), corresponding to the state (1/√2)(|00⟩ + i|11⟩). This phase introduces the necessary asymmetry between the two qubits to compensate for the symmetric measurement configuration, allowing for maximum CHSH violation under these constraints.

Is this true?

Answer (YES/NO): NO